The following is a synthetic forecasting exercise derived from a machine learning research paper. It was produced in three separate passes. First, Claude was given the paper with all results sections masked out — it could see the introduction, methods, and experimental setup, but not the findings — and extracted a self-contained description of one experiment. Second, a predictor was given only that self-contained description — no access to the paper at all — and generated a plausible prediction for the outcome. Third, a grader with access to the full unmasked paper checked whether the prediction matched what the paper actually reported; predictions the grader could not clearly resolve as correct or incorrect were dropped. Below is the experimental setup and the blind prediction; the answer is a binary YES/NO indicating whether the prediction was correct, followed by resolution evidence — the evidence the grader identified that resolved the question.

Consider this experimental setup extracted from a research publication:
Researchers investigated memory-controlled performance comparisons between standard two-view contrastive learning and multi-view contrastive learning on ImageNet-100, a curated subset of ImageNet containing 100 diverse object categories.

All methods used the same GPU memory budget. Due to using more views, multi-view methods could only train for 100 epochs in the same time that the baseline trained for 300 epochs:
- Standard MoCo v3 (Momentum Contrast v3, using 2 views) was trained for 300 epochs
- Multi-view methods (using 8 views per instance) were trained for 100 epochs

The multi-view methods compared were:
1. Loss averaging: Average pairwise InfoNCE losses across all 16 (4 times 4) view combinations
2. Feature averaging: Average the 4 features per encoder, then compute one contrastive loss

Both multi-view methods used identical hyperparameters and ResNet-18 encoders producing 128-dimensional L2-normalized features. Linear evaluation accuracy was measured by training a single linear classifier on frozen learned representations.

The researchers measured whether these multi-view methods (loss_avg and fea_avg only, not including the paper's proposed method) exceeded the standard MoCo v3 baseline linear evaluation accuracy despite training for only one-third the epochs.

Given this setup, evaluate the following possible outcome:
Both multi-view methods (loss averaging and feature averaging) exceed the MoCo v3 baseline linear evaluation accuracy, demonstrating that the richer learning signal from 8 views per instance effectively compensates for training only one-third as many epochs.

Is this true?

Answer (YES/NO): YES